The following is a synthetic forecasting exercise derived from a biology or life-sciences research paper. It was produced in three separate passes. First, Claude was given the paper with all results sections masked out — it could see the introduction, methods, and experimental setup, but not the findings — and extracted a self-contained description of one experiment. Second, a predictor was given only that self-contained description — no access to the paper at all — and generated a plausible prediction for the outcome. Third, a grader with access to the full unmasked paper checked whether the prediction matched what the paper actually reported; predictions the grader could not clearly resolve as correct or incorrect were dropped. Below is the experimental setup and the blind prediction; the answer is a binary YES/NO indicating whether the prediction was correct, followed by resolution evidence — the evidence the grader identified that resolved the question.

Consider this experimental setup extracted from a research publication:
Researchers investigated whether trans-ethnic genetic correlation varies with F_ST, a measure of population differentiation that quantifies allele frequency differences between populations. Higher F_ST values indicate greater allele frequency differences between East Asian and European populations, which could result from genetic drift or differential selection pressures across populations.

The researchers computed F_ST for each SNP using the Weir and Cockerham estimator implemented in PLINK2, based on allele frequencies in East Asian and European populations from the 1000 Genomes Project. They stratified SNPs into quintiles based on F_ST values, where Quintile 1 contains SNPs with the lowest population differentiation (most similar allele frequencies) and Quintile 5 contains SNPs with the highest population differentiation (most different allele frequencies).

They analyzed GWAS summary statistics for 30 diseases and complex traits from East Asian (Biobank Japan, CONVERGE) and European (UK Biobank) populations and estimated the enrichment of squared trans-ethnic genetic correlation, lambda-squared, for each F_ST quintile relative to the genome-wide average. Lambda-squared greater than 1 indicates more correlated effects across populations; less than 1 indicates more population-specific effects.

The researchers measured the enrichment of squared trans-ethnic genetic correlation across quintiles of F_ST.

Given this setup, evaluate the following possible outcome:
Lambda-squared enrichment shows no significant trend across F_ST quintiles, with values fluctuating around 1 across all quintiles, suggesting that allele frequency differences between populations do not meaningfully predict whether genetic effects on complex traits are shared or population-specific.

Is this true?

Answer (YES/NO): NO